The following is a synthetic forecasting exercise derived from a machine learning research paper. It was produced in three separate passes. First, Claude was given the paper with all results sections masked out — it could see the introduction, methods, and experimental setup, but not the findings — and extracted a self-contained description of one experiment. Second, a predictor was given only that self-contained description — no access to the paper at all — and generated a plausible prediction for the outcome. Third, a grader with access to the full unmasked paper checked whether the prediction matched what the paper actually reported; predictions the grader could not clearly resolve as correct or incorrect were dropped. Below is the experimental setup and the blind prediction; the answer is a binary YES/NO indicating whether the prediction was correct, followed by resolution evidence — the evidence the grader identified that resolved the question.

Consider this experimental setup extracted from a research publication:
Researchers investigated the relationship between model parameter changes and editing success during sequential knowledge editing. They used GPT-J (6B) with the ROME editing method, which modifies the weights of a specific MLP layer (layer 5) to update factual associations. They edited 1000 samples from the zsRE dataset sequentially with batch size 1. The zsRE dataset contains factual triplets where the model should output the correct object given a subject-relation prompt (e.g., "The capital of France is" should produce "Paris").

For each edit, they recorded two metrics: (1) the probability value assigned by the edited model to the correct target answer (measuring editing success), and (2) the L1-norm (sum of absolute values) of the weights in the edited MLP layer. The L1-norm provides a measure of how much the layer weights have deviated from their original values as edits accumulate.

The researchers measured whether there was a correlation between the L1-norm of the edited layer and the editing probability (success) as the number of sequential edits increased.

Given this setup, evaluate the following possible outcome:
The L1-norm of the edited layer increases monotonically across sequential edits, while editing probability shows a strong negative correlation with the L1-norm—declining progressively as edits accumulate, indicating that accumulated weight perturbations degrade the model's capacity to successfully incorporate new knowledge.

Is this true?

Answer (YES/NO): NO